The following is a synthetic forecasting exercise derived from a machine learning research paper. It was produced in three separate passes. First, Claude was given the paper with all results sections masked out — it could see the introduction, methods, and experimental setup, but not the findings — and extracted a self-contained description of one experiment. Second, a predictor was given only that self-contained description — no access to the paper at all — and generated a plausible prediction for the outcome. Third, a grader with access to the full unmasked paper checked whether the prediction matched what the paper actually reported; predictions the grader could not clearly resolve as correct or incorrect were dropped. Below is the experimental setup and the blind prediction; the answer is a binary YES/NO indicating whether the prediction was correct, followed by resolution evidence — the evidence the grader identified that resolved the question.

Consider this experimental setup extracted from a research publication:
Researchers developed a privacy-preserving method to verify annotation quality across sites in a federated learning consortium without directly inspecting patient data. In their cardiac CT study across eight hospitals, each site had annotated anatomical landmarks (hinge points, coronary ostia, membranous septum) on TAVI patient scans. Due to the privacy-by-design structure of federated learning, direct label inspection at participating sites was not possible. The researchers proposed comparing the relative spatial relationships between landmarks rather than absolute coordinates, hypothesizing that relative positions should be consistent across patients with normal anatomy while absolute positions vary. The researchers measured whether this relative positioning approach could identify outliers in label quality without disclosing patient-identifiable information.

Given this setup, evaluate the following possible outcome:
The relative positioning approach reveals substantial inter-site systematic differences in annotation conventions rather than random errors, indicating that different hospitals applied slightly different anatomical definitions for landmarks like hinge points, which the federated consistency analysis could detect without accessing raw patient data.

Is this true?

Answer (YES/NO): NO